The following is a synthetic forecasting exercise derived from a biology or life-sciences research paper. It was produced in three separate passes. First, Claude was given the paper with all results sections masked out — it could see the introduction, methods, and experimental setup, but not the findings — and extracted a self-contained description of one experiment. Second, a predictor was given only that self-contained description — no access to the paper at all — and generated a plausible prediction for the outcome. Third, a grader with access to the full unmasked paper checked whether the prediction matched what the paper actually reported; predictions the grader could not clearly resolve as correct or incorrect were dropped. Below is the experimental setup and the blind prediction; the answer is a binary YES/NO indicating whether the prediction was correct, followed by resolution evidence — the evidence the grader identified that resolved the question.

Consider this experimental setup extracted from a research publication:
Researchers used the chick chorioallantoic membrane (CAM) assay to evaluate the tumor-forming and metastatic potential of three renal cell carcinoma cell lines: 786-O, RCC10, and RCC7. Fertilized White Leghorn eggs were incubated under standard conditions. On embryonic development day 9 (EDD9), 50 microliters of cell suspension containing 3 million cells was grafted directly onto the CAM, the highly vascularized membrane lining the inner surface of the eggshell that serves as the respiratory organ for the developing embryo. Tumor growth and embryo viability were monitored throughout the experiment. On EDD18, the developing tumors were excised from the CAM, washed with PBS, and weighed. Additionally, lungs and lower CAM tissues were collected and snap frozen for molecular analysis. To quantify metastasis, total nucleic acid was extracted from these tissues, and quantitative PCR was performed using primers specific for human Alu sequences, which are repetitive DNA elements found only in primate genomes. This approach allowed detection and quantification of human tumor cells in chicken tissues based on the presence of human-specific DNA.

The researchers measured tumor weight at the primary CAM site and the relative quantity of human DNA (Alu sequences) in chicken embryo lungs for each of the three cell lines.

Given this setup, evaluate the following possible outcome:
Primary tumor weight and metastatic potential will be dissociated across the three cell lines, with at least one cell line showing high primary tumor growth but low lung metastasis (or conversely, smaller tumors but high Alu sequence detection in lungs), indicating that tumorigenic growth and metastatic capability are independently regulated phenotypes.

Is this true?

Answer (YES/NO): NO